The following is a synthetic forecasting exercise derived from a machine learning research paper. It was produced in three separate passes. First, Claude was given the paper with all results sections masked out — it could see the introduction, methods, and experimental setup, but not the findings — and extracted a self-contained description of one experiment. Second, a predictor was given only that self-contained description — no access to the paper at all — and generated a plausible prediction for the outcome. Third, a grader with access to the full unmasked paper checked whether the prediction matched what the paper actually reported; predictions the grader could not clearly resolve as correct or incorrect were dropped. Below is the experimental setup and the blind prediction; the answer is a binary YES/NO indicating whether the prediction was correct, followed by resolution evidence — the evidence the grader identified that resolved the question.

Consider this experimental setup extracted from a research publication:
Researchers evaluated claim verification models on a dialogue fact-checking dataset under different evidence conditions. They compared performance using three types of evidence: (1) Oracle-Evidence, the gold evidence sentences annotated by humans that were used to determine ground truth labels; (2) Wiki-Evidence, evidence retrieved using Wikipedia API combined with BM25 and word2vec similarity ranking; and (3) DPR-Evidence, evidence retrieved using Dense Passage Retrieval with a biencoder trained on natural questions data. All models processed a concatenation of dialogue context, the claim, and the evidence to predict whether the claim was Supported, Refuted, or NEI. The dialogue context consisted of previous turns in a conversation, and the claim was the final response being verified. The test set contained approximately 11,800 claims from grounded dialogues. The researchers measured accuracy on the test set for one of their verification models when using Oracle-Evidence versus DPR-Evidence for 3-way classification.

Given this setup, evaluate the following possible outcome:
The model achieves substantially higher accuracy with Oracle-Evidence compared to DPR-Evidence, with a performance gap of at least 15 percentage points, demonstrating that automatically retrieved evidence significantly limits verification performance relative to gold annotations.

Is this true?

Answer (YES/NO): YES